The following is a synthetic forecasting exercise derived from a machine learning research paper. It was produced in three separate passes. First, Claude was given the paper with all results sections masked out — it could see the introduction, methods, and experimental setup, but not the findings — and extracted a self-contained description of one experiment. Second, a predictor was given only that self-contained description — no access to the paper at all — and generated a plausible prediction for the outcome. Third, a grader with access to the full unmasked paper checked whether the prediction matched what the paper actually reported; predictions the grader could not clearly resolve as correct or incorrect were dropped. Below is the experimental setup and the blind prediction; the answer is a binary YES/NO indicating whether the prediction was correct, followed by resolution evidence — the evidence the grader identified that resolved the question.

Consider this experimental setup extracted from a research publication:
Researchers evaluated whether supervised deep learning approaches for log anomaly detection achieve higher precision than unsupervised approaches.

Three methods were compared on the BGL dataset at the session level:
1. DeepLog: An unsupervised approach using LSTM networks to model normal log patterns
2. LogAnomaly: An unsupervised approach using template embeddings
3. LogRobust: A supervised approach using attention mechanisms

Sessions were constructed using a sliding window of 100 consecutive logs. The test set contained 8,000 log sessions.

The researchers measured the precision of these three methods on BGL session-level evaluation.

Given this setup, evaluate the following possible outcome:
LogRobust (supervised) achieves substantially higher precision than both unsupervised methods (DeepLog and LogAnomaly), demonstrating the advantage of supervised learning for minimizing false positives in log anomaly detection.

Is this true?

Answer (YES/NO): NO